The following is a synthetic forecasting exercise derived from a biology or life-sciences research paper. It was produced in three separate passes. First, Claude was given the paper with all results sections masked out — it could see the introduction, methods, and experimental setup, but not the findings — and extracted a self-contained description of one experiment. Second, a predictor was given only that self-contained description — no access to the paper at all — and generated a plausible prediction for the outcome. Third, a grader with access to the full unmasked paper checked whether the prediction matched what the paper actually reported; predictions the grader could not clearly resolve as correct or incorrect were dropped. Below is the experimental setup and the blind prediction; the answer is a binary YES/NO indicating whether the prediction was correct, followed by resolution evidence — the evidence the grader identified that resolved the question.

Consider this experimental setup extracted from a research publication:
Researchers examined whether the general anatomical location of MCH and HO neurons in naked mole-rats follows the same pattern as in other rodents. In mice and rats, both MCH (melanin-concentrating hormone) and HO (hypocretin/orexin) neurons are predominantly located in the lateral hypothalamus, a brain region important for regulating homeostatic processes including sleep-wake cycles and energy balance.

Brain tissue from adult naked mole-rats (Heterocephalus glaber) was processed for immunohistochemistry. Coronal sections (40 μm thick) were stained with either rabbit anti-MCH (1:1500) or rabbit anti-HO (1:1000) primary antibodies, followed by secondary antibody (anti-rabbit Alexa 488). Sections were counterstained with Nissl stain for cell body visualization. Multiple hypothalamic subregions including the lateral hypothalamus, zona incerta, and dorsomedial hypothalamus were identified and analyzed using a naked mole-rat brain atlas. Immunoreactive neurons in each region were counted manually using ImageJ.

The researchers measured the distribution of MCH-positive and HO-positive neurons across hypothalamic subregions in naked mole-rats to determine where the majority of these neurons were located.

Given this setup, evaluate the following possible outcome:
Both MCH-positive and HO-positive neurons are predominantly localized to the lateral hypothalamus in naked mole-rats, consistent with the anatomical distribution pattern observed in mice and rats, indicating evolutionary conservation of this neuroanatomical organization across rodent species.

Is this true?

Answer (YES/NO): YES